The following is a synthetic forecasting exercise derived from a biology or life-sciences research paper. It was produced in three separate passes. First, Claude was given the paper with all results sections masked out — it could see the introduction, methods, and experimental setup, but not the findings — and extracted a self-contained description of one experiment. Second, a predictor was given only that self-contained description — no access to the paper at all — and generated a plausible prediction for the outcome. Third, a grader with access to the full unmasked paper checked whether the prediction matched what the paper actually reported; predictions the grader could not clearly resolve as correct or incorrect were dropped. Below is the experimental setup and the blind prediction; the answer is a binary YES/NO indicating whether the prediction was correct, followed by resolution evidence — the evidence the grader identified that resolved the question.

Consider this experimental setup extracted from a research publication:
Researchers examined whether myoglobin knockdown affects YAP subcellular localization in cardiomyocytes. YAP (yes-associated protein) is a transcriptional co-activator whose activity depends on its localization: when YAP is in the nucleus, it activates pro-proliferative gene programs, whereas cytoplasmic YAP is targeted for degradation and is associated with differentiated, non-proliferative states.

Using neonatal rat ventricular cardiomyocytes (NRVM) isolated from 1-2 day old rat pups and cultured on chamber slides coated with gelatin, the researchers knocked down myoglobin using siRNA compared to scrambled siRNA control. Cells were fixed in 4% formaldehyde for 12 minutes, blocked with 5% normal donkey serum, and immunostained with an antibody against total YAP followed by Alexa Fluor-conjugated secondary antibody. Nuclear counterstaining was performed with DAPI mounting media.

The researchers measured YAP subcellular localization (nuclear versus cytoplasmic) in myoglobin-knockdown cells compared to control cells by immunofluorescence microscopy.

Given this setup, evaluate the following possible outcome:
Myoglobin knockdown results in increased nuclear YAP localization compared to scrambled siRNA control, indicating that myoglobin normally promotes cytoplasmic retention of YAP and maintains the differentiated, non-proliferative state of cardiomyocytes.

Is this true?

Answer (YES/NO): YES